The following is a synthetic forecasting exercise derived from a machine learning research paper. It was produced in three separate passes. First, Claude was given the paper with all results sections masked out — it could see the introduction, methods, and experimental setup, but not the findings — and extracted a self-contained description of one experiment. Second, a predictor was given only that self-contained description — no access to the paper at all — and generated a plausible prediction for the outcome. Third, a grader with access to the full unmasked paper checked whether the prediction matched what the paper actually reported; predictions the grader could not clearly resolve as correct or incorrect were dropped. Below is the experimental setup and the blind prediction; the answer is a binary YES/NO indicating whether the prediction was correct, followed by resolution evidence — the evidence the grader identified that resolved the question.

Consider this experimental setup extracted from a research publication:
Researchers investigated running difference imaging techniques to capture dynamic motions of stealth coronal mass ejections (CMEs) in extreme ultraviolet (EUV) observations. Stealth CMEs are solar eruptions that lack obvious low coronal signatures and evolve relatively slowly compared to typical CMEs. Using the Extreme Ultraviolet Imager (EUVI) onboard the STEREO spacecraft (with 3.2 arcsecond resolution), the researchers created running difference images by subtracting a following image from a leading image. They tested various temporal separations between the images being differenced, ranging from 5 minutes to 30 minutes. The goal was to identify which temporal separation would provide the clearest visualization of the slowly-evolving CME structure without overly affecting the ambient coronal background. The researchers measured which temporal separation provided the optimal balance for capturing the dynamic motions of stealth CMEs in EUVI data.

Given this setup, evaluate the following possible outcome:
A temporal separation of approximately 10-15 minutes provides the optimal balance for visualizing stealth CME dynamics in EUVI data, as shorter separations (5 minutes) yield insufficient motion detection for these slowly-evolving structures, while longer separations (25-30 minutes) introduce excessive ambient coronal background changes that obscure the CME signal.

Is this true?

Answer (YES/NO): NO